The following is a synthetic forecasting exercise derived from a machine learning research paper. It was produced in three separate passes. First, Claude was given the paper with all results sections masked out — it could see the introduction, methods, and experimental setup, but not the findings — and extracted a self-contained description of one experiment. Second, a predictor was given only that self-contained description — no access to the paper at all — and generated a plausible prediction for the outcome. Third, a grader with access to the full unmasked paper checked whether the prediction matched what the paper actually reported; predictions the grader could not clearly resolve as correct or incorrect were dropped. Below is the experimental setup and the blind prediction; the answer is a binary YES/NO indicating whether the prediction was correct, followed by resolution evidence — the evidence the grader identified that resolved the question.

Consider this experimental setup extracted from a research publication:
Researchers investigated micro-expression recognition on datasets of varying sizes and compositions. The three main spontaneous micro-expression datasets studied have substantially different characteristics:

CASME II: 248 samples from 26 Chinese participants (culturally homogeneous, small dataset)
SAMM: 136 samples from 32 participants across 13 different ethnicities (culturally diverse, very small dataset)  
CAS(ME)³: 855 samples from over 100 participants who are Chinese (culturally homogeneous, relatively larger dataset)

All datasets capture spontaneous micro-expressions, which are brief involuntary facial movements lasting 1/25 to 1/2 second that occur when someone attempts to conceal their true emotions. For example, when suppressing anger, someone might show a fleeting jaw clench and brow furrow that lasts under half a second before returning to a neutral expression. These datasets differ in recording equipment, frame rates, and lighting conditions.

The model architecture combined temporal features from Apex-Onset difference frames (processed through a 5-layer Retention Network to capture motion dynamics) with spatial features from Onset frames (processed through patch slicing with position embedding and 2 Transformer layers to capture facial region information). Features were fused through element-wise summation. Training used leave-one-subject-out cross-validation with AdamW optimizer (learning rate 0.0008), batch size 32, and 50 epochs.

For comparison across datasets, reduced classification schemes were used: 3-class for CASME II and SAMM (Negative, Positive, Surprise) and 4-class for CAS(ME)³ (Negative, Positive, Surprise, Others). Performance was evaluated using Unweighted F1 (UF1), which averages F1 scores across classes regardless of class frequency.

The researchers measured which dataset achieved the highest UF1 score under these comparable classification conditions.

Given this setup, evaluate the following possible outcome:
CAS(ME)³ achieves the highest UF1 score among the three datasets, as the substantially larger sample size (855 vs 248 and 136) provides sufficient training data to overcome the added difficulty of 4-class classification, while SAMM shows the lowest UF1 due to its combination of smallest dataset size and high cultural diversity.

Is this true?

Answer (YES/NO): NO